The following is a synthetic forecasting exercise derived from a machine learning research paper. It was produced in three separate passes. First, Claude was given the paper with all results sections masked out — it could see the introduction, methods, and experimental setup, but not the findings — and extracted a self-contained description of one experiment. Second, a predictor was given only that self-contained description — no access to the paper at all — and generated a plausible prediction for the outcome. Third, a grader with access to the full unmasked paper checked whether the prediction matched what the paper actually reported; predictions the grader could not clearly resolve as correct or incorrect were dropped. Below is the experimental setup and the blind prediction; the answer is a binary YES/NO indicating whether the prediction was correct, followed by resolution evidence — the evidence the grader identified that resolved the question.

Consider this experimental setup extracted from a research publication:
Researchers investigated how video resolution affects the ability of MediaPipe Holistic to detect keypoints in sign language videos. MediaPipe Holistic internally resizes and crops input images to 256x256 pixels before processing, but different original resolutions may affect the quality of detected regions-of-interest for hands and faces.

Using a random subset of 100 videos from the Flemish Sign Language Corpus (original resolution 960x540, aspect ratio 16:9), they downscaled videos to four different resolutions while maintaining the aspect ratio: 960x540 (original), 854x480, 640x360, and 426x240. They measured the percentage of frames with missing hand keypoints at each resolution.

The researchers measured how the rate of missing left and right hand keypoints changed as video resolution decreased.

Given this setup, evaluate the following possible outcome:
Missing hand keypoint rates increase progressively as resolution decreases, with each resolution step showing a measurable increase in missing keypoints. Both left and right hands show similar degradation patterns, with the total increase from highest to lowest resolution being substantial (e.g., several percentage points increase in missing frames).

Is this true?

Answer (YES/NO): NO